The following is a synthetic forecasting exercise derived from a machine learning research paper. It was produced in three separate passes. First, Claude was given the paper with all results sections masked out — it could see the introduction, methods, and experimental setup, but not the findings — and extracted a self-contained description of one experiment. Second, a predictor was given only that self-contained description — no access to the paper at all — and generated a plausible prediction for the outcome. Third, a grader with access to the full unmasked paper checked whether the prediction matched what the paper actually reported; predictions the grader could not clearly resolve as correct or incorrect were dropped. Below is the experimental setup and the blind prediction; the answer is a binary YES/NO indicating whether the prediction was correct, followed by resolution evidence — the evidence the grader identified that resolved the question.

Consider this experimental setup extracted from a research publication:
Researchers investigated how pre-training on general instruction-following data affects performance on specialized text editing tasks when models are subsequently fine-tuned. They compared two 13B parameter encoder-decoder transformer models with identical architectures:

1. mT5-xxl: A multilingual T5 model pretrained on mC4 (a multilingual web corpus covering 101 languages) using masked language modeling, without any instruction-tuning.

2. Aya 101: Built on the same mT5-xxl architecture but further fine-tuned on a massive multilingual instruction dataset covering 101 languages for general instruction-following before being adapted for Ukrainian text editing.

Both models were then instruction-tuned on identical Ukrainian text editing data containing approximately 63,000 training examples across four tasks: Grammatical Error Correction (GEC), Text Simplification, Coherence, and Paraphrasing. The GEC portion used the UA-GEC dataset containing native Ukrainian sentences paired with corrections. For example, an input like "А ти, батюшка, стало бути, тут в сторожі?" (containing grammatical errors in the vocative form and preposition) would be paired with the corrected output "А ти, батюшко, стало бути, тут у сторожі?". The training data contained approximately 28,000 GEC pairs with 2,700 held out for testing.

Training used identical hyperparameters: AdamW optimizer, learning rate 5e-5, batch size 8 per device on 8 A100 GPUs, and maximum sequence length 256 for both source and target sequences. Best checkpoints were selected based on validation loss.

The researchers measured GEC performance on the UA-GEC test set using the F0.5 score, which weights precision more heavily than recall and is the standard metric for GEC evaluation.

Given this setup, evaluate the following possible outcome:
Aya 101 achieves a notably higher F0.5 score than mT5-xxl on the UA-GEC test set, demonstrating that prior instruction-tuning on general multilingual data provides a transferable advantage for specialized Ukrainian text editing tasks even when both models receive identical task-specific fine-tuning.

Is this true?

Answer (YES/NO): NO